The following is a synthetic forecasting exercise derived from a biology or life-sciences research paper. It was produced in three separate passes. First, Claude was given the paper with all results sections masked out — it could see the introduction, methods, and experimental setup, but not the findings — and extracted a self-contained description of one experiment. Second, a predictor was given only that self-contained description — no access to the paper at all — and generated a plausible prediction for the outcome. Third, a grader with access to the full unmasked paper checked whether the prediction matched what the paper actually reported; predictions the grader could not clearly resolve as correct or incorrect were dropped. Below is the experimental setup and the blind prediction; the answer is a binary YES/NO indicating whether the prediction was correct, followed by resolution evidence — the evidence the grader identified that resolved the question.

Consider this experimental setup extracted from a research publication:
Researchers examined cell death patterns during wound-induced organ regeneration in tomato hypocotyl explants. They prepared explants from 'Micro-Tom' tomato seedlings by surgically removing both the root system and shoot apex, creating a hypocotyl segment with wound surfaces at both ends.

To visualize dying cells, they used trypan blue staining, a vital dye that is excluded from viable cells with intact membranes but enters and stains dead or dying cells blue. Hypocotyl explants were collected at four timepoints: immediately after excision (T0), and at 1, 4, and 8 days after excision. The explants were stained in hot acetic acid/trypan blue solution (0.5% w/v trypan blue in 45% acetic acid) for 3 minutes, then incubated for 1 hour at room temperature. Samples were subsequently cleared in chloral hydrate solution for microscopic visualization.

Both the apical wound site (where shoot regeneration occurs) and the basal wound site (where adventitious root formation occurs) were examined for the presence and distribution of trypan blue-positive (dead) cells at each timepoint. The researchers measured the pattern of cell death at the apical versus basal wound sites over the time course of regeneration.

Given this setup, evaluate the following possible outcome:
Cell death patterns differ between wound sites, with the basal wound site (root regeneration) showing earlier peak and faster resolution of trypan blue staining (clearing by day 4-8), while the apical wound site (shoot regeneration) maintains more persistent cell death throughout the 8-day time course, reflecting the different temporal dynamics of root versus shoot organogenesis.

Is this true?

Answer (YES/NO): NO